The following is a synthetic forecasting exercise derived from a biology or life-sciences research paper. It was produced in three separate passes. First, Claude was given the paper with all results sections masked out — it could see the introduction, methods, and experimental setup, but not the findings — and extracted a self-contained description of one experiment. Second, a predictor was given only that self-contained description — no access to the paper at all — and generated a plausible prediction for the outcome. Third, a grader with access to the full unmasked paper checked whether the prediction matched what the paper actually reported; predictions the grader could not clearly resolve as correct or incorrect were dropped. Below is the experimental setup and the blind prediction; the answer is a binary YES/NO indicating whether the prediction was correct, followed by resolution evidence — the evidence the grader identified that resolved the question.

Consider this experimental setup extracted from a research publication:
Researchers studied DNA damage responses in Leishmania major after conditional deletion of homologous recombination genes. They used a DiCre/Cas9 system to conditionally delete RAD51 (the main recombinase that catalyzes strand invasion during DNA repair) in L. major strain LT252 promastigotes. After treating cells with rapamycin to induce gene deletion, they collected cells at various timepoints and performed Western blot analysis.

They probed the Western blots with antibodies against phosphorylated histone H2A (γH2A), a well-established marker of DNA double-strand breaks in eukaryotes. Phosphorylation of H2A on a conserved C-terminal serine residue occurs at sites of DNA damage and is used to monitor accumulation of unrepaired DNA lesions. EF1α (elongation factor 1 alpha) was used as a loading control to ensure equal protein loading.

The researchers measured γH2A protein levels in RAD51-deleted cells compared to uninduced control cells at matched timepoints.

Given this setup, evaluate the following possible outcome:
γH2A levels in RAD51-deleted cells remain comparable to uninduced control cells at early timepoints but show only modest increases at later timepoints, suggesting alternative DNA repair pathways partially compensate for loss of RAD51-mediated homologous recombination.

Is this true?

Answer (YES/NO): NO